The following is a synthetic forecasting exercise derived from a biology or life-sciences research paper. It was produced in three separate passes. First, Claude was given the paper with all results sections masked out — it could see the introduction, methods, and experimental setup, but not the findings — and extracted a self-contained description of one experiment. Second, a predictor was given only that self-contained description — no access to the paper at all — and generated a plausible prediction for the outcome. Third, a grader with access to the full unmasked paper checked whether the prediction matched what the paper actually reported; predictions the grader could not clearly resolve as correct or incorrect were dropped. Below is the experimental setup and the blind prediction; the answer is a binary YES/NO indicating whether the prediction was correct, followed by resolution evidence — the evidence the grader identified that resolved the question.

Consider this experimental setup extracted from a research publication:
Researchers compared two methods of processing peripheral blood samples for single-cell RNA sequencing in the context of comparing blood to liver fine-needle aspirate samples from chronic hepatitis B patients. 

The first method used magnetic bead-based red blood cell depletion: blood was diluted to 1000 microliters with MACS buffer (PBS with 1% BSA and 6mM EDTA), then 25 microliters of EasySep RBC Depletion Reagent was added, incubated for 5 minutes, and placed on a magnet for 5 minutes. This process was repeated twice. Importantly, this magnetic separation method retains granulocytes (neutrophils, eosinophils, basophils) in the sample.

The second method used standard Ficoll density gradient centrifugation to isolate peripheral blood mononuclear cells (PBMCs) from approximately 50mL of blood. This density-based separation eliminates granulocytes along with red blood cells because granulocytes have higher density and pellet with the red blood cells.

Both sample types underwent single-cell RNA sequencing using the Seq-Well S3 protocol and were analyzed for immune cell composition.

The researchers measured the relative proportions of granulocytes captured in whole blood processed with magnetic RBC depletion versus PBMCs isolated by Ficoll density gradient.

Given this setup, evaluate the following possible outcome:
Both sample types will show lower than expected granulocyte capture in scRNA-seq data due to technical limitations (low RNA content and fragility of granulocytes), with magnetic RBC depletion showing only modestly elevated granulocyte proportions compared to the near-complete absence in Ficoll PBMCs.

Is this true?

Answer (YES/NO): NO